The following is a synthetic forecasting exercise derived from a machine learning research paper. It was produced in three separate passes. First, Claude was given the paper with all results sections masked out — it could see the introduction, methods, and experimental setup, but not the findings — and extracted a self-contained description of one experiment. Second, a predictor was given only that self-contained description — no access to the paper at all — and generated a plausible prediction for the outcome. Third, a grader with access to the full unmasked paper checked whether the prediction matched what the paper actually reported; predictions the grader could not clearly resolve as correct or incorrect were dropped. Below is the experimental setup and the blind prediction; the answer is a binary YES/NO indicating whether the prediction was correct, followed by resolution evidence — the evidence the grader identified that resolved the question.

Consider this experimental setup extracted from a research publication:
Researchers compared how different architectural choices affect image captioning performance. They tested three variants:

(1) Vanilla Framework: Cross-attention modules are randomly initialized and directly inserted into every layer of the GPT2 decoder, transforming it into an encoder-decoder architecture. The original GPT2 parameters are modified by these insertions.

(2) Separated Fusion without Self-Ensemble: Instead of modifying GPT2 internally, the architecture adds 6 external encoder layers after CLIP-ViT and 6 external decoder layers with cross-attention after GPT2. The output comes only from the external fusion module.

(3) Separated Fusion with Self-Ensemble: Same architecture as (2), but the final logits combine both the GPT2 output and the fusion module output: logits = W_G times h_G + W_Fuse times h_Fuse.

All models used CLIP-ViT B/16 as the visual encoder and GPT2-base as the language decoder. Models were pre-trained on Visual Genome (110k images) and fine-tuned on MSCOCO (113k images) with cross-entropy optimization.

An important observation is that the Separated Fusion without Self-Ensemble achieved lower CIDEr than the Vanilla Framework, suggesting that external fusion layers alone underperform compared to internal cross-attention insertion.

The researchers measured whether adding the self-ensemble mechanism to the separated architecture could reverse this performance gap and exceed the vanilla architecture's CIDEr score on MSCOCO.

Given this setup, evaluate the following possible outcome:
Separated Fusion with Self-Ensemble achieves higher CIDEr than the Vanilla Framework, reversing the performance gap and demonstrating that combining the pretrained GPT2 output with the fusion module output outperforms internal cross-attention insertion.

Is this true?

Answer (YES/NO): YES